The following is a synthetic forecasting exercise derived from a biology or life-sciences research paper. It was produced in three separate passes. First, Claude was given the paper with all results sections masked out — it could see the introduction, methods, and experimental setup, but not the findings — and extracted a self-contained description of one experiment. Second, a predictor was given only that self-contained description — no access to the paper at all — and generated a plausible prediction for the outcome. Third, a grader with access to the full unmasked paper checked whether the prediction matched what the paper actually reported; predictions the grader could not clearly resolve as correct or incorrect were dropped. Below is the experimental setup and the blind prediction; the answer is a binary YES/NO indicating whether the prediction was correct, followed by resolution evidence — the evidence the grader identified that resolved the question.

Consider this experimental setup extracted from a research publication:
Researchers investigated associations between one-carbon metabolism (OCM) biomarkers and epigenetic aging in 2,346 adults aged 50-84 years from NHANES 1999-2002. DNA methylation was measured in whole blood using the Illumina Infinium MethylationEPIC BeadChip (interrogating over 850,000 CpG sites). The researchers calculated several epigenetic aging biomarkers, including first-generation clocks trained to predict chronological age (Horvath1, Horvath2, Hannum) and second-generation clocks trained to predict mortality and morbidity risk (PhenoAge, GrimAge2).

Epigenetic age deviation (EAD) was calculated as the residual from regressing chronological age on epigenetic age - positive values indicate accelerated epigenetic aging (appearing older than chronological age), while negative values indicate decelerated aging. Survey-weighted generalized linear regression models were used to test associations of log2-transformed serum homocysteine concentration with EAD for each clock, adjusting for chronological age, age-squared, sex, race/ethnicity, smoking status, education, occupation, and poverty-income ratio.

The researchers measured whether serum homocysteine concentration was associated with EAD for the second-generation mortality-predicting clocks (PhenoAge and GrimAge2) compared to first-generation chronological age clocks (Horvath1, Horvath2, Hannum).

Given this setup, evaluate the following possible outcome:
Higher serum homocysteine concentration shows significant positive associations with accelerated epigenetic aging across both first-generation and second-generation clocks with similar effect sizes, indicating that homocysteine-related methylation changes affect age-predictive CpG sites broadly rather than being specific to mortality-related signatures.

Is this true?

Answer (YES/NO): NO